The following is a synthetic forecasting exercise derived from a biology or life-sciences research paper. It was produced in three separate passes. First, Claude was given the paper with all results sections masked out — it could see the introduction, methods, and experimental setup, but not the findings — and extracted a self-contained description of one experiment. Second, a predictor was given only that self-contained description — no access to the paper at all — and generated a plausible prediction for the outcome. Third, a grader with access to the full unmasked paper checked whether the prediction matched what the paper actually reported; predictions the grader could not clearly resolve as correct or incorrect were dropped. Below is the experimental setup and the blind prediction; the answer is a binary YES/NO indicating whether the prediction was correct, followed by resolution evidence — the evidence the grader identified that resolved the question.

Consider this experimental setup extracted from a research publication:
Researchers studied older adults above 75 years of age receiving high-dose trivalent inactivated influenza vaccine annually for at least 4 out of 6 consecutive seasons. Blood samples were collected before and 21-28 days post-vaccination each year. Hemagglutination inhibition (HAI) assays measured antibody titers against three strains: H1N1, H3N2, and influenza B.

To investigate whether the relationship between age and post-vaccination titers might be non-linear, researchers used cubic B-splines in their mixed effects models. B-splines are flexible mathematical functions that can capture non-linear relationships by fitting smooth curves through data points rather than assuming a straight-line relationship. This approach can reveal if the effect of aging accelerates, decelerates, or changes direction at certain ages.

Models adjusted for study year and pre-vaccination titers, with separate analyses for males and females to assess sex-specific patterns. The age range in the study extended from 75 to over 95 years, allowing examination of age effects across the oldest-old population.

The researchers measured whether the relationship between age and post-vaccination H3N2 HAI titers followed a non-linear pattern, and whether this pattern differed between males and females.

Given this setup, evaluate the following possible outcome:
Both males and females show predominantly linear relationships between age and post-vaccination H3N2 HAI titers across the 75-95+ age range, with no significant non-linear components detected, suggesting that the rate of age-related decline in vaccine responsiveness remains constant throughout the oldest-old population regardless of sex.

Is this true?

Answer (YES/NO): NO